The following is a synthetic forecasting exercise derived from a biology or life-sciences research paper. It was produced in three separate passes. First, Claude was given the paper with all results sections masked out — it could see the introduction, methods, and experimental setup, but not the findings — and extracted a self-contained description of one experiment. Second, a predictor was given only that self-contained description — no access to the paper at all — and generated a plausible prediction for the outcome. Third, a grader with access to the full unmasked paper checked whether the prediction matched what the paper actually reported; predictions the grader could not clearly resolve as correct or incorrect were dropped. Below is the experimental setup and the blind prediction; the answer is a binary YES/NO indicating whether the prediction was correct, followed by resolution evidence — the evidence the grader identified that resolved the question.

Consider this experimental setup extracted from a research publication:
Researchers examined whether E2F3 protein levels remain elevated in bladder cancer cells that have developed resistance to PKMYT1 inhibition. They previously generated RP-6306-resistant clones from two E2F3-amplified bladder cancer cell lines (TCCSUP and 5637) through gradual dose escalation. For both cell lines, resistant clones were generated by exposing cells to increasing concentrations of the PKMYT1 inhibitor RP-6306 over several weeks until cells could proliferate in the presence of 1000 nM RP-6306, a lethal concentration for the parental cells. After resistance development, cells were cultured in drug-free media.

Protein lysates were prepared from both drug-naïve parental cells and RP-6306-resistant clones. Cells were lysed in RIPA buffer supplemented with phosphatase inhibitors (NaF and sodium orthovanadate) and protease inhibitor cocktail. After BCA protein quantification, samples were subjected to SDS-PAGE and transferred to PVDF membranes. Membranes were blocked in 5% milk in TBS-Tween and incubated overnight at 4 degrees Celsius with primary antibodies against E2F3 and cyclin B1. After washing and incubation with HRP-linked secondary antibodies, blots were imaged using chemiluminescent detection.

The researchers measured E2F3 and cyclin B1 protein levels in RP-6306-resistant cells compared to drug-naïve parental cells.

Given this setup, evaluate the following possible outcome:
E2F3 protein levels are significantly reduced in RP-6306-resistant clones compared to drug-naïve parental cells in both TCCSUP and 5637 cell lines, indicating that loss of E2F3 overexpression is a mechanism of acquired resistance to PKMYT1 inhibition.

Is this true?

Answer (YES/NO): NO